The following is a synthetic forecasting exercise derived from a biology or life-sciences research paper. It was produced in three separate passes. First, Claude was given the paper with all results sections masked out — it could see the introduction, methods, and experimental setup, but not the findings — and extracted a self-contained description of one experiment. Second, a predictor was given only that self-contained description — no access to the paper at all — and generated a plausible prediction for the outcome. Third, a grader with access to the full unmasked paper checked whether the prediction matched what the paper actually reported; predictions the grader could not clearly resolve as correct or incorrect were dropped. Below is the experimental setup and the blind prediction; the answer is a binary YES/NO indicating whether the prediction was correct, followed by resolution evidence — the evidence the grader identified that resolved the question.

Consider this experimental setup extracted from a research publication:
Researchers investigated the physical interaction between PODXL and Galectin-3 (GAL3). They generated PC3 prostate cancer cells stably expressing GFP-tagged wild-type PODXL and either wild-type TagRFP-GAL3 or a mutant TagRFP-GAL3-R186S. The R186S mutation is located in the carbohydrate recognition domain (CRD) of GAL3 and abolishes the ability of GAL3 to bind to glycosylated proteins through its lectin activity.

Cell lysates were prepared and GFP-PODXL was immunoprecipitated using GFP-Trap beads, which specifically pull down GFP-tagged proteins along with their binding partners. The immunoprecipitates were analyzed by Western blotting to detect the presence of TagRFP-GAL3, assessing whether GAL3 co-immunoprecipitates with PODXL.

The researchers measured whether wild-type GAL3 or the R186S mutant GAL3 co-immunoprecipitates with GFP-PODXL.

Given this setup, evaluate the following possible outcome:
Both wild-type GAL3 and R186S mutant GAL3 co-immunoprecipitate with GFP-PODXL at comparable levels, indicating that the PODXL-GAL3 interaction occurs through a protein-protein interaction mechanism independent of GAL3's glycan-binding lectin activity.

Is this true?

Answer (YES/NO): NO